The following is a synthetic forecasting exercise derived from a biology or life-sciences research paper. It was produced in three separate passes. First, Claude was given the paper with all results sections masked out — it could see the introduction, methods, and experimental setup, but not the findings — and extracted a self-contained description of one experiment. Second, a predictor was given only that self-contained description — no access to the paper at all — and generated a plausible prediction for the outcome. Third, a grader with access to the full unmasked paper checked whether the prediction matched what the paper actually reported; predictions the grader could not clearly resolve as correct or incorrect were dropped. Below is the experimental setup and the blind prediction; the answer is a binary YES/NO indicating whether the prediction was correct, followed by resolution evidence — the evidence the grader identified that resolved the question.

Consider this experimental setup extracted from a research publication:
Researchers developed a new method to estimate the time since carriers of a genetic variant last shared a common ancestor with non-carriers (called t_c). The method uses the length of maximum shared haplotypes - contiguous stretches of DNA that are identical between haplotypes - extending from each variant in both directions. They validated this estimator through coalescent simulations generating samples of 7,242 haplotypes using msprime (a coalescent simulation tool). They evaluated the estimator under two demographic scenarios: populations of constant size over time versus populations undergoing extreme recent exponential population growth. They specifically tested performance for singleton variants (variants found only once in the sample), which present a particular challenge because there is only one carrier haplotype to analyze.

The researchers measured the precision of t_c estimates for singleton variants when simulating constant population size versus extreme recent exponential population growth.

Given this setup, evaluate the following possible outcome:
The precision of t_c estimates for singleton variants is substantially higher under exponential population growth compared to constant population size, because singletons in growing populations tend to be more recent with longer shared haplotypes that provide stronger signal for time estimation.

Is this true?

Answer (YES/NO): NO